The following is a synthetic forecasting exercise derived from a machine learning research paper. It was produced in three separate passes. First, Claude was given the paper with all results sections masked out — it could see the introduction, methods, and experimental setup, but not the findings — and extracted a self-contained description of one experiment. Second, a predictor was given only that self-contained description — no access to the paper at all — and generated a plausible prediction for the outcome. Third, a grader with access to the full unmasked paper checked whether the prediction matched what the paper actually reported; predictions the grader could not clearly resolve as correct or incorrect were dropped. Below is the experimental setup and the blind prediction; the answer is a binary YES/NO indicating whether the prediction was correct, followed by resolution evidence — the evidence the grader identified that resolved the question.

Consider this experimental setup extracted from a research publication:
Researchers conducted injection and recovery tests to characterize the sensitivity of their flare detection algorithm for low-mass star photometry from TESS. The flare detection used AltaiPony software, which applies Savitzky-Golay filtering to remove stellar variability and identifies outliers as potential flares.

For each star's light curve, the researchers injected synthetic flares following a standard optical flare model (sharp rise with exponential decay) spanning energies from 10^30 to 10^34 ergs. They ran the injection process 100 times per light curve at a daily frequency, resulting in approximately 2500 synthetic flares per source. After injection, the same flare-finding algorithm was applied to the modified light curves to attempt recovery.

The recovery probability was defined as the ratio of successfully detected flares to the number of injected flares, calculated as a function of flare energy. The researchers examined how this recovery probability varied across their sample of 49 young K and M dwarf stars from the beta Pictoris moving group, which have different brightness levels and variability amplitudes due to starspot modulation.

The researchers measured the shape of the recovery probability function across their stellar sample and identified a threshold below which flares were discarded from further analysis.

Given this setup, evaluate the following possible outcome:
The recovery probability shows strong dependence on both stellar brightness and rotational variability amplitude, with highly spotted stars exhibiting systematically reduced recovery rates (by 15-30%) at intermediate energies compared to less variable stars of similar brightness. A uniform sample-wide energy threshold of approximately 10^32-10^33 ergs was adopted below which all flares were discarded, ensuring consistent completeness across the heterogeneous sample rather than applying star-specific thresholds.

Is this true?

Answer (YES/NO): NO